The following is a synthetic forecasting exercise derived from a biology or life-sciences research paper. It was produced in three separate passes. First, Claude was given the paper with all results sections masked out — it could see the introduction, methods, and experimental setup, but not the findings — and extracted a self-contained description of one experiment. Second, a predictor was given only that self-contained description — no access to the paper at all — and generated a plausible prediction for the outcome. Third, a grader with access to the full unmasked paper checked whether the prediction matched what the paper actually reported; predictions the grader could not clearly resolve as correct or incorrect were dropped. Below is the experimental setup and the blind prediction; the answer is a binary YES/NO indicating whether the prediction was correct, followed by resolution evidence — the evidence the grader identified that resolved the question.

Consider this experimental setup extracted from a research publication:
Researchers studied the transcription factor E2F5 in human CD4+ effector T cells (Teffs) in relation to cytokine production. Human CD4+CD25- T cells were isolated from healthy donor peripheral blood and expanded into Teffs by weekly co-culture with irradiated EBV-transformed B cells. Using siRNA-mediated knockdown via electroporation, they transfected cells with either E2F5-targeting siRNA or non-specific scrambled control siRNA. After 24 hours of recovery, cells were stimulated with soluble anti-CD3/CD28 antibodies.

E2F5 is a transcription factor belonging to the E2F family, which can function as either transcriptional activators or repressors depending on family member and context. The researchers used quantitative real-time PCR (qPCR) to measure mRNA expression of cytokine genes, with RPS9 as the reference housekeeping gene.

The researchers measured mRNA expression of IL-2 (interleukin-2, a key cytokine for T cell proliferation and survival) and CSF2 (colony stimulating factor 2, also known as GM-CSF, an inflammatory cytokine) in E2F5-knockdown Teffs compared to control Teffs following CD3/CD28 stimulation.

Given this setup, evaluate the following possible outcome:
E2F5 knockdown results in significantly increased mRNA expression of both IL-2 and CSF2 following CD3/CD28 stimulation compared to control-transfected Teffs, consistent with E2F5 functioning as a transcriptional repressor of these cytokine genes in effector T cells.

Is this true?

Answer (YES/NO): NO